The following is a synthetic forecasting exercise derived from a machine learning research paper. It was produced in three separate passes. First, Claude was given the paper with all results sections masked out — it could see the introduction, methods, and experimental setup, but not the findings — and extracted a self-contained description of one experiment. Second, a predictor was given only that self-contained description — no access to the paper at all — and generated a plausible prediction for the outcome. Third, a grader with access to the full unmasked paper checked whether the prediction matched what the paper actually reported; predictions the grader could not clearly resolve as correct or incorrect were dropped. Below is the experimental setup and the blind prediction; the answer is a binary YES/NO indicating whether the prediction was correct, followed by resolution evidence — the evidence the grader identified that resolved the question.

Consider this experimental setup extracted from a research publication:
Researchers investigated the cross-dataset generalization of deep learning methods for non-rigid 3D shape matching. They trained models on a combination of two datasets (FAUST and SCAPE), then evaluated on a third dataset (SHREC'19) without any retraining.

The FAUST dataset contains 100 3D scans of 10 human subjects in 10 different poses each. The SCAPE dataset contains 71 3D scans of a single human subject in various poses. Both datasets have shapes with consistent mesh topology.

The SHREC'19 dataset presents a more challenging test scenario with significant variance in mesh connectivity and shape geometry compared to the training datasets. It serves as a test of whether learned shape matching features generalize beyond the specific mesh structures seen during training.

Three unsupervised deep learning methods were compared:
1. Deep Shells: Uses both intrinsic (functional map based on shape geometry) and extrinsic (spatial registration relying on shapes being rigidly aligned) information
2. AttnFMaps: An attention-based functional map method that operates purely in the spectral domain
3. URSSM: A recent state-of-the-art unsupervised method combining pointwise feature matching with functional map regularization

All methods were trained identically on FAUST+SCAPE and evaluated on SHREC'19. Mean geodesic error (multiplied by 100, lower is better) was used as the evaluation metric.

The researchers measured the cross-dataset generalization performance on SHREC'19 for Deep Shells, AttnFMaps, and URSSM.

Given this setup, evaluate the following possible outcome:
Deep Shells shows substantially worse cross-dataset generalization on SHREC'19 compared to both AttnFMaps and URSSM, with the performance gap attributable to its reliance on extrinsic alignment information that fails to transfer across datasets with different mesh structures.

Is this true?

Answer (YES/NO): NO